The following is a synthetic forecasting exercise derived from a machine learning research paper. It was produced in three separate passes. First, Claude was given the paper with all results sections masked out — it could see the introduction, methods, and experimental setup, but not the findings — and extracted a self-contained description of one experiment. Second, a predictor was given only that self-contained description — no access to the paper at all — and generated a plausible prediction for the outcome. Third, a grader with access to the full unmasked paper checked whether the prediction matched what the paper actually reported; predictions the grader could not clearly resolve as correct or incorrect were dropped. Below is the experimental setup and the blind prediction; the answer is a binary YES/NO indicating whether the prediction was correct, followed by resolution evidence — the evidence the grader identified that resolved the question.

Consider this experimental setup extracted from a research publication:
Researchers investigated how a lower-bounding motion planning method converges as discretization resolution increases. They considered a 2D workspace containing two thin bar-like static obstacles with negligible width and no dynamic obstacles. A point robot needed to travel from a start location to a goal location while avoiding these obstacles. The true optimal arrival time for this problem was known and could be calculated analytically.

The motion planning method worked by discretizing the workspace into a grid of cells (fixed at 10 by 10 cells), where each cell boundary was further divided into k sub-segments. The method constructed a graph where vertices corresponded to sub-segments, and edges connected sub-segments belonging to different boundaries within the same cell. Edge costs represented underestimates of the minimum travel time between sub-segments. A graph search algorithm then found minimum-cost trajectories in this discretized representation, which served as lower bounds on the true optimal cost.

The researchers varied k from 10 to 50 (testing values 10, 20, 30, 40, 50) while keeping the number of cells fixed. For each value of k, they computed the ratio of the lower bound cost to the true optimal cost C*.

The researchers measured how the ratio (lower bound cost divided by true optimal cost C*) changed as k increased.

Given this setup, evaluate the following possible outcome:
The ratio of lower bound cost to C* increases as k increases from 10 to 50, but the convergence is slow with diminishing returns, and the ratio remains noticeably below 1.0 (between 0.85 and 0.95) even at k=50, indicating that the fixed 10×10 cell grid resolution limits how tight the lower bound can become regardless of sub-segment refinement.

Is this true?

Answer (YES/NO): NO